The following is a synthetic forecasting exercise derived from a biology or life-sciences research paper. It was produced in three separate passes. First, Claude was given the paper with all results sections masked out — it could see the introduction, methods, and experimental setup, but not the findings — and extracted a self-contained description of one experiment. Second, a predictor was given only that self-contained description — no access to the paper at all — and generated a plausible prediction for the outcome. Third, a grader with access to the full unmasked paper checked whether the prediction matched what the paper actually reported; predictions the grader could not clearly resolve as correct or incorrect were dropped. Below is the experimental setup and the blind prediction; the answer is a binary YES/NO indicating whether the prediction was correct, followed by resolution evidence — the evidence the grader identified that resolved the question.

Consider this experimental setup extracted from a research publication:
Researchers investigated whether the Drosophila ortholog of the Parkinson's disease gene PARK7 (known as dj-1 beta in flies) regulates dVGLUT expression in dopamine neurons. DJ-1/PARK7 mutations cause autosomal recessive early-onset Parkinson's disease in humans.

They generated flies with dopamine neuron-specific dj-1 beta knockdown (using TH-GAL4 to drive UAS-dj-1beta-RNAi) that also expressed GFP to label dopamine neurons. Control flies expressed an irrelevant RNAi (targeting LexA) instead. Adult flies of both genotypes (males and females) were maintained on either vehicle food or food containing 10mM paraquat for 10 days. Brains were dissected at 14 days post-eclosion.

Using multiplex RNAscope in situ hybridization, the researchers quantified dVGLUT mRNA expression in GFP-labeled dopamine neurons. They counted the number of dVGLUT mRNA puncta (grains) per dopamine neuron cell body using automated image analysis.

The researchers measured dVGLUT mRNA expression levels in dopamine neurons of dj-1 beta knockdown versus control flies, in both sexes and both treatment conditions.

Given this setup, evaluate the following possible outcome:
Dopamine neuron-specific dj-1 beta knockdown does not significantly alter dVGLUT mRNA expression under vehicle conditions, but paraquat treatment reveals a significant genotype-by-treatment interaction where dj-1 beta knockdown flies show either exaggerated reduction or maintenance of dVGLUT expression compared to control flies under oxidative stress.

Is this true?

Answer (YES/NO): NO